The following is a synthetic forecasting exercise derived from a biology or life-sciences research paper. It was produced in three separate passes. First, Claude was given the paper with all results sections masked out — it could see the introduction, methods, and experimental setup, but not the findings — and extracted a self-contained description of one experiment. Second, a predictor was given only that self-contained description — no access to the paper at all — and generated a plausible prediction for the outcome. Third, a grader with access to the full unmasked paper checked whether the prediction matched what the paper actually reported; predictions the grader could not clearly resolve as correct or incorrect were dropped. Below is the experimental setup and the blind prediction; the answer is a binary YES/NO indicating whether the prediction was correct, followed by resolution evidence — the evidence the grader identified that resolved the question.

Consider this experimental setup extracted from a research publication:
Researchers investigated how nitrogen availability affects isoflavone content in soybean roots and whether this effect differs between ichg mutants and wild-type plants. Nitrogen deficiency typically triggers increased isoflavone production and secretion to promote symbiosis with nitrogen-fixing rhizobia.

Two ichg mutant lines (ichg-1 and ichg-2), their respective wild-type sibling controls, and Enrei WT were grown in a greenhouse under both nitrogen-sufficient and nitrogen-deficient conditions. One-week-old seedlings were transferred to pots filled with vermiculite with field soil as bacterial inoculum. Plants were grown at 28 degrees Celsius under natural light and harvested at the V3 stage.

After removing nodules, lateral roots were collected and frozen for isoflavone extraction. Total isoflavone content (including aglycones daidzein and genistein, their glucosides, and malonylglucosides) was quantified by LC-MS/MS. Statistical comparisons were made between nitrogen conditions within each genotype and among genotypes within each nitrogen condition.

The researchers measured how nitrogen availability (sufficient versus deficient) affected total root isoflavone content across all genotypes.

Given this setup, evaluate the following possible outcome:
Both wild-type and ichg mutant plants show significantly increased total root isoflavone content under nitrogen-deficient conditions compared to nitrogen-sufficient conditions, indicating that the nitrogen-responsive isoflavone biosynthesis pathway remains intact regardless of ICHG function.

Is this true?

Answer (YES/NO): NO